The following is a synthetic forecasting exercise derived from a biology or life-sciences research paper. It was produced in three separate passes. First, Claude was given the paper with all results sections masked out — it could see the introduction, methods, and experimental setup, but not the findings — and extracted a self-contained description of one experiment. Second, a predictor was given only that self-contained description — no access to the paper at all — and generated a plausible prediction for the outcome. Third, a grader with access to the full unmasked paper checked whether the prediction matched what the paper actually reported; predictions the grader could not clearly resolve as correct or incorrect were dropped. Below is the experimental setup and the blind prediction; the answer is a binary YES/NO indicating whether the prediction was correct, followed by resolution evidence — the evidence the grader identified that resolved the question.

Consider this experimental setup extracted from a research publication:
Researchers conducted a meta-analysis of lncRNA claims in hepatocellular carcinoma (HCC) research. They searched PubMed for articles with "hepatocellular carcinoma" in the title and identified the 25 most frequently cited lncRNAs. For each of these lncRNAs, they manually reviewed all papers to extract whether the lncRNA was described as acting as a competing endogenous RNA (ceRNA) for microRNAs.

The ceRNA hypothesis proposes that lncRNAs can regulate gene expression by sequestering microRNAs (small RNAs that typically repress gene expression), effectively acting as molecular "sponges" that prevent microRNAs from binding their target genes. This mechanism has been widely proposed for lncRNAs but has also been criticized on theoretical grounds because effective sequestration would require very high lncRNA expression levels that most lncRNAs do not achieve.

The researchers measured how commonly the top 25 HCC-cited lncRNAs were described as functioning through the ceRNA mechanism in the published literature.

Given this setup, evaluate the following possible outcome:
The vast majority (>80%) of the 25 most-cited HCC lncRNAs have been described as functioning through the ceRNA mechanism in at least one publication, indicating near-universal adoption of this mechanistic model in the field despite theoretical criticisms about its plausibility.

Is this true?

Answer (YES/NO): YES